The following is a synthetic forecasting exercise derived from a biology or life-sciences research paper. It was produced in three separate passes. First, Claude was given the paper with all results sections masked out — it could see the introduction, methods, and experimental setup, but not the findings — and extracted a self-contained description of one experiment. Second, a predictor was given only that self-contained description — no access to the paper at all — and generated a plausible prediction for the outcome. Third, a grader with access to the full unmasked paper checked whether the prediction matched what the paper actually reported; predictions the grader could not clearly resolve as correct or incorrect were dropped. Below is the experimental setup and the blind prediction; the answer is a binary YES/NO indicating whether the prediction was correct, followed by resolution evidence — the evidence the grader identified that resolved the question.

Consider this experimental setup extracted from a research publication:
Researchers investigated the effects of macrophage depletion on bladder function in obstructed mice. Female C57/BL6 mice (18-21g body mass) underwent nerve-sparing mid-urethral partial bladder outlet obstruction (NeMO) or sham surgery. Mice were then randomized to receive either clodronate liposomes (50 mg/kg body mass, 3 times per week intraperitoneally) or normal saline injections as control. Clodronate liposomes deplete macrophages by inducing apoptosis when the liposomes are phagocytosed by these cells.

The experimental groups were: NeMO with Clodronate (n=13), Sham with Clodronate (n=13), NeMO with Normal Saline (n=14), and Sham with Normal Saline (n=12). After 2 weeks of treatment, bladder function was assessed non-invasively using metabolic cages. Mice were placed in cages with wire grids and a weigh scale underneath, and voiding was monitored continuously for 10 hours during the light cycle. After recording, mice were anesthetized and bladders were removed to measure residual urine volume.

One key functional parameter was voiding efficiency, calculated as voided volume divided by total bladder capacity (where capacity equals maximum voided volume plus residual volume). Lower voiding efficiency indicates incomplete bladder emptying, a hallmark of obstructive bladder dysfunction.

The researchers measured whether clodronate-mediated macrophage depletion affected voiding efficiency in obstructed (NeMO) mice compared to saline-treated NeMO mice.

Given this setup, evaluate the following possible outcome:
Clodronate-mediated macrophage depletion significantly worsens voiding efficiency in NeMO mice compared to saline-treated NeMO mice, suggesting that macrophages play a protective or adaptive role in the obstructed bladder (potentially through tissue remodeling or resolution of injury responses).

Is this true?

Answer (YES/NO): NO